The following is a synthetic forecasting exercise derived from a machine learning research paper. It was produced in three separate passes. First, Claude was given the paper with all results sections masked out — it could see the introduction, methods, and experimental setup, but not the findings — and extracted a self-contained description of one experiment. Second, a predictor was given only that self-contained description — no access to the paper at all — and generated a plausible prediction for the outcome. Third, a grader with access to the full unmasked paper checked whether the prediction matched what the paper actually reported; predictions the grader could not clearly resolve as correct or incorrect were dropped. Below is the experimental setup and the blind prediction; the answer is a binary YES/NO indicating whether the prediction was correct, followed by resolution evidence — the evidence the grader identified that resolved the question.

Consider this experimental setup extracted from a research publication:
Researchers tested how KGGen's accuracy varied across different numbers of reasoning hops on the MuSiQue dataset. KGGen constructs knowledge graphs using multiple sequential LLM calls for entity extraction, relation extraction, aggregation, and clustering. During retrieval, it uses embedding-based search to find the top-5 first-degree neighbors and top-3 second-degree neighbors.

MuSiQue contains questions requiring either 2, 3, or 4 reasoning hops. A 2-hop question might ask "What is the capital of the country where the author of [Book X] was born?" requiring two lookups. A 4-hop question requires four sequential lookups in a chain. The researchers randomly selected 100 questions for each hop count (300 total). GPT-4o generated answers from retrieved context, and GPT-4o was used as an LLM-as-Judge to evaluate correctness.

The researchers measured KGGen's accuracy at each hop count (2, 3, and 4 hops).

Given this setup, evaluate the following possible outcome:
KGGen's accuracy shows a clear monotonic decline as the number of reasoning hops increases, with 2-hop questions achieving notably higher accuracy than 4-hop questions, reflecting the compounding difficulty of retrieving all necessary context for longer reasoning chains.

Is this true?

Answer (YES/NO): YES